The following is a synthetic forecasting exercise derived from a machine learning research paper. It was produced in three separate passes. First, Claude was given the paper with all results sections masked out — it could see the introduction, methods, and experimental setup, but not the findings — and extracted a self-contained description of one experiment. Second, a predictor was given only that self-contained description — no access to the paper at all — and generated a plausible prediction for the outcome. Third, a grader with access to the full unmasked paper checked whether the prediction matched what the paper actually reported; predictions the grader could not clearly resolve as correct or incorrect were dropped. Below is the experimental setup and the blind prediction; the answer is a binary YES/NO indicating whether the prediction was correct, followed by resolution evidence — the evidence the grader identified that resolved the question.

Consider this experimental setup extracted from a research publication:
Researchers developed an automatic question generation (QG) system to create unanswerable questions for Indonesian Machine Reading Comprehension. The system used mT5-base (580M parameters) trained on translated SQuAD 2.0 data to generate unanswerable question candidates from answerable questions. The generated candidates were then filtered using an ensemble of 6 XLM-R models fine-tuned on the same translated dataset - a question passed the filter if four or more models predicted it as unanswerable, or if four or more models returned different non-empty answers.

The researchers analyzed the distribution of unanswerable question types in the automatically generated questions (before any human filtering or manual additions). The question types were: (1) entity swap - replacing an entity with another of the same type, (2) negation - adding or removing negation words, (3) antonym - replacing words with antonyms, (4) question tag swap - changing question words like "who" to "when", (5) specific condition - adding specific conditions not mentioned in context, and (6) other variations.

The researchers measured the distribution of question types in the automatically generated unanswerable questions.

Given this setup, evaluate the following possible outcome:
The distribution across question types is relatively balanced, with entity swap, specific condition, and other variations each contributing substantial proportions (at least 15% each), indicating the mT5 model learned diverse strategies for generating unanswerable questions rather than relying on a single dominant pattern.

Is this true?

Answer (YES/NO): NO